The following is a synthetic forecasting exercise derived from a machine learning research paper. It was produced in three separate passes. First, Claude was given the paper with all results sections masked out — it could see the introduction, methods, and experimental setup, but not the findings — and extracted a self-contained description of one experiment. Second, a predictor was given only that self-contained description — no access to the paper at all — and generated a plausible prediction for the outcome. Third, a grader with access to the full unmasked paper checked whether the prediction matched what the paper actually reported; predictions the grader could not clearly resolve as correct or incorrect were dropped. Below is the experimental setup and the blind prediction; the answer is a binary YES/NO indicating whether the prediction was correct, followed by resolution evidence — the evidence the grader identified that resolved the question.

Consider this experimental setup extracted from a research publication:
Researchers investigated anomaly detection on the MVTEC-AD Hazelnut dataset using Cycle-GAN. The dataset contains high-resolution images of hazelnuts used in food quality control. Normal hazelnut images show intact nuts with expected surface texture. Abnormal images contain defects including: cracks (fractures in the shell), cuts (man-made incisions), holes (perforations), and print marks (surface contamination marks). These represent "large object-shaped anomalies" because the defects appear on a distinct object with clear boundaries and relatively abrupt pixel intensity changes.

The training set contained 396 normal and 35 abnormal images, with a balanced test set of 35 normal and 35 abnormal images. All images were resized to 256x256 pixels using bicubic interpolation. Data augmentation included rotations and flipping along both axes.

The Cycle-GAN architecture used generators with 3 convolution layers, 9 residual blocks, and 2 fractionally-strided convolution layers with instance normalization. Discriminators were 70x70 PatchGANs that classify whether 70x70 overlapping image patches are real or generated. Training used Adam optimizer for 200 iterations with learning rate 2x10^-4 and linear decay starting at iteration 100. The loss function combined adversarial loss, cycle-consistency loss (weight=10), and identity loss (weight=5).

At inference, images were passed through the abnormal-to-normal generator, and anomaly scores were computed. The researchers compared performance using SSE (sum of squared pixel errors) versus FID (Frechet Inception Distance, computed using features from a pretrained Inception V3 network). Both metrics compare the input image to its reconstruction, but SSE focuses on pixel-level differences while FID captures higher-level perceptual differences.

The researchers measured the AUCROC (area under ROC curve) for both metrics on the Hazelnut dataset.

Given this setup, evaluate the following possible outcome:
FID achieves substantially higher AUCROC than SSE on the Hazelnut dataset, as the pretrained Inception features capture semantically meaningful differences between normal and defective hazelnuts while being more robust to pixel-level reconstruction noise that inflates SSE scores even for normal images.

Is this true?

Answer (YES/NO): NO